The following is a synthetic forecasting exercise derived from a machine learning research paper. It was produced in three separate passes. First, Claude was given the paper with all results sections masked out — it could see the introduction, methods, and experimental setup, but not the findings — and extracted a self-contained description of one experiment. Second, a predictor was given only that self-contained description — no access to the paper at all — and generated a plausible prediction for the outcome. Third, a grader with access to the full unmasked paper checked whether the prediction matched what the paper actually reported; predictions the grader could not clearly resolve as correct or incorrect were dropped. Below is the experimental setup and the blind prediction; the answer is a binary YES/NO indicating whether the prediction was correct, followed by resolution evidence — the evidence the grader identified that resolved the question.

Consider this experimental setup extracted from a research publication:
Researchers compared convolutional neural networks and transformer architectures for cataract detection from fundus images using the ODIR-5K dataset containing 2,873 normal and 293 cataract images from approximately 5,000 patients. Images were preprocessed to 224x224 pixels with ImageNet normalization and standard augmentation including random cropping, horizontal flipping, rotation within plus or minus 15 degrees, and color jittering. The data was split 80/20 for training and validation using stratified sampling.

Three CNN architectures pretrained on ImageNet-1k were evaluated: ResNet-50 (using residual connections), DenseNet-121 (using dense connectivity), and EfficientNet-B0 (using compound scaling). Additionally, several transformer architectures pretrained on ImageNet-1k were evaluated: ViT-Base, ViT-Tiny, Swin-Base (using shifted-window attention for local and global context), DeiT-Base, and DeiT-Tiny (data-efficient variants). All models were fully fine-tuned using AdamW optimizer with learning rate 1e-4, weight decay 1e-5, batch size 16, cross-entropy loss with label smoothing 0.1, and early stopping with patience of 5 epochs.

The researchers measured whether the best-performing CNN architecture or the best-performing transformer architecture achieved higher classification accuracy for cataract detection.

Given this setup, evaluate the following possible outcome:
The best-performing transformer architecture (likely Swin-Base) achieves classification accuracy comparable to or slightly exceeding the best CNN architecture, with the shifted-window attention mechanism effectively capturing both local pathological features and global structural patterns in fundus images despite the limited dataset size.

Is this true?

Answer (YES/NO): YES